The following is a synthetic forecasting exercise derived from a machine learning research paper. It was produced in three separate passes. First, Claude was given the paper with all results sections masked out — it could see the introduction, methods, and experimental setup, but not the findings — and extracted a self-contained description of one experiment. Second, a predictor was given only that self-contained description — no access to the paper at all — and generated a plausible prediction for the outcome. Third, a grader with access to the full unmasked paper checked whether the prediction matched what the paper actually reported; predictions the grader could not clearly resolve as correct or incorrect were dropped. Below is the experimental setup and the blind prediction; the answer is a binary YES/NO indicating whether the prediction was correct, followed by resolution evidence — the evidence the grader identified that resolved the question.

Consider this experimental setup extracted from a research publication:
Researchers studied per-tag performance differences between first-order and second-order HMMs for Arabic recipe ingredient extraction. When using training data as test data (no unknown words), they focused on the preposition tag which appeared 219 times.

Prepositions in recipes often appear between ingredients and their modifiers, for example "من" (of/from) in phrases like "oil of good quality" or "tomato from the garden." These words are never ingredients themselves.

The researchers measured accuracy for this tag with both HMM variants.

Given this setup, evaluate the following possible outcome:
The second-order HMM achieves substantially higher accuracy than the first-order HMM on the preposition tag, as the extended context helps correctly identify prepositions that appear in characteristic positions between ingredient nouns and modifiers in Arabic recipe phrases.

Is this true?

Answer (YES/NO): NO